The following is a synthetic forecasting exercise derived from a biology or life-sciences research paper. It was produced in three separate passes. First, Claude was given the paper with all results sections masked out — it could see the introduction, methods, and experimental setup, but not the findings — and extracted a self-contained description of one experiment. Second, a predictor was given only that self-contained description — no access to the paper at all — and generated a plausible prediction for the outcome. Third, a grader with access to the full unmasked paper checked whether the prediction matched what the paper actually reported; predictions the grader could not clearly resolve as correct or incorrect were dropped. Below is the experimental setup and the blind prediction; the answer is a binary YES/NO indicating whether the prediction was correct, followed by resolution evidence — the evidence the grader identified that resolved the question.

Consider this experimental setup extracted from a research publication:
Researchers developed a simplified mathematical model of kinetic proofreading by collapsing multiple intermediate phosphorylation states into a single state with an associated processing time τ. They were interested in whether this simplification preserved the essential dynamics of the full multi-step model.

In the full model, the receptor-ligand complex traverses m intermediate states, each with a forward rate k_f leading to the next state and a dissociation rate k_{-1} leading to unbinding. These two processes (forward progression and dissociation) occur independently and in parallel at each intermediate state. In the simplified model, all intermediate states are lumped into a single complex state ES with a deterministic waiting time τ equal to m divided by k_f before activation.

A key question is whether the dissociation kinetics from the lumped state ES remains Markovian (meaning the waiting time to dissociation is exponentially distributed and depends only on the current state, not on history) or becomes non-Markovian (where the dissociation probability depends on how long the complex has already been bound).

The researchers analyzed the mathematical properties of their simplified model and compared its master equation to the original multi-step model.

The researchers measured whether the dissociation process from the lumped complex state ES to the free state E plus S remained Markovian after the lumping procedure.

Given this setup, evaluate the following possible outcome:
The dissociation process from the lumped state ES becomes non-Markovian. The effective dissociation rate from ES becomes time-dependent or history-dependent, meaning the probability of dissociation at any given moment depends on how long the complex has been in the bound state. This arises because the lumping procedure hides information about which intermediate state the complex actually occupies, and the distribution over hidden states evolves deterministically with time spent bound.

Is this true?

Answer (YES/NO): NO